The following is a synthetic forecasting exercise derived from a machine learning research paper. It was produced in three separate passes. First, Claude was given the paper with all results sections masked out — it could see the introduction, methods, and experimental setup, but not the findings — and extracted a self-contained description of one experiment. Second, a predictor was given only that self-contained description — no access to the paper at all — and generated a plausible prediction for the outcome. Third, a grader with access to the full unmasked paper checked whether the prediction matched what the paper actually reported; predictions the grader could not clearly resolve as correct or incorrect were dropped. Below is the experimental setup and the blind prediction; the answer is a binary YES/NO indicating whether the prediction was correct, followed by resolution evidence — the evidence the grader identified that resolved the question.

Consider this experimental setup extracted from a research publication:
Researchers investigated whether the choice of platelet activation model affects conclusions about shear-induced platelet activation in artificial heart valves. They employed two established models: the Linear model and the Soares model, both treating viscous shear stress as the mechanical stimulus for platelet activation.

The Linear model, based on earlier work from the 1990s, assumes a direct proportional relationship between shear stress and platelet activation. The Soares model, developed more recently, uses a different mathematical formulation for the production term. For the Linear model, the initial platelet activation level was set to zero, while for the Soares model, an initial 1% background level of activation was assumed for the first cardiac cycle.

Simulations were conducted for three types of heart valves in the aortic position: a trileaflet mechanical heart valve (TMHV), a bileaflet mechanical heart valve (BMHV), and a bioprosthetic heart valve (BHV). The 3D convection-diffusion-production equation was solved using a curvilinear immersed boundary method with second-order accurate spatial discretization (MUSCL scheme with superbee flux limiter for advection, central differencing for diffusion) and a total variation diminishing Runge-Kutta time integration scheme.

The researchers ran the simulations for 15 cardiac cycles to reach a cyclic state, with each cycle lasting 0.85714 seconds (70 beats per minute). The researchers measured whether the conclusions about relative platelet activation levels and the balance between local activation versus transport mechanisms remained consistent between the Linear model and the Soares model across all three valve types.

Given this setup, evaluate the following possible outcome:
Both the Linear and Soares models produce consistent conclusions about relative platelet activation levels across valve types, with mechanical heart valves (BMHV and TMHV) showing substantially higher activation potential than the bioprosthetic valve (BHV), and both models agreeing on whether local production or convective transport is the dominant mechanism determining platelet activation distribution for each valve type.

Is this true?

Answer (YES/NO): YES